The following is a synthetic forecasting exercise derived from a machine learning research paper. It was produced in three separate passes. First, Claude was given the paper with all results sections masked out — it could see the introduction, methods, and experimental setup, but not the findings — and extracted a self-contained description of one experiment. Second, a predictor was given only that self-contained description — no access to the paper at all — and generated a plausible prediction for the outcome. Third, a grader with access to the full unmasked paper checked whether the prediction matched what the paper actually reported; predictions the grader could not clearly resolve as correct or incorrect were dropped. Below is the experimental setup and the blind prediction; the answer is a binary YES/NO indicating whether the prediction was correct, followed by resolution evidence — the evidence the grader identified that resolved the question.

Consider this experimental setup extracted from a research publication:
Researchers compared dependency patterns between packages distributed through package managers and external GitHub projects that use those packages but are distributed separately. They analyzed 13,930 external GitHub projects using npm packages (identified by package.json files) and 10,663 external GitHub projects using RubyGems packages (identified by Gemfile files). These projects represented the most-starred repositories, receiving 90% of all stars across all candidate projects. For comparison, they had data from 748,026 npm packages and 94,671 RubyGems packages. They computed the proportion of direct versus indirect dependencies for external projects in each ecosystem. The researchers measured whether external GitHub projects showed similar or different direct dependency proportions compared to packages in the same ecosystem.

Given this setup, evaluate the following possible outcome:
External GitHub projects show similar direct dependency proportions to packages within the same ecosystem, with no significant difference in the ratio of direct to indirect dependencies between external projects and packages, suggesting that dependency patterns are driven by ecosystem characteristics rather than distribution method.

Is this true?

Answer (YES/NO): YES